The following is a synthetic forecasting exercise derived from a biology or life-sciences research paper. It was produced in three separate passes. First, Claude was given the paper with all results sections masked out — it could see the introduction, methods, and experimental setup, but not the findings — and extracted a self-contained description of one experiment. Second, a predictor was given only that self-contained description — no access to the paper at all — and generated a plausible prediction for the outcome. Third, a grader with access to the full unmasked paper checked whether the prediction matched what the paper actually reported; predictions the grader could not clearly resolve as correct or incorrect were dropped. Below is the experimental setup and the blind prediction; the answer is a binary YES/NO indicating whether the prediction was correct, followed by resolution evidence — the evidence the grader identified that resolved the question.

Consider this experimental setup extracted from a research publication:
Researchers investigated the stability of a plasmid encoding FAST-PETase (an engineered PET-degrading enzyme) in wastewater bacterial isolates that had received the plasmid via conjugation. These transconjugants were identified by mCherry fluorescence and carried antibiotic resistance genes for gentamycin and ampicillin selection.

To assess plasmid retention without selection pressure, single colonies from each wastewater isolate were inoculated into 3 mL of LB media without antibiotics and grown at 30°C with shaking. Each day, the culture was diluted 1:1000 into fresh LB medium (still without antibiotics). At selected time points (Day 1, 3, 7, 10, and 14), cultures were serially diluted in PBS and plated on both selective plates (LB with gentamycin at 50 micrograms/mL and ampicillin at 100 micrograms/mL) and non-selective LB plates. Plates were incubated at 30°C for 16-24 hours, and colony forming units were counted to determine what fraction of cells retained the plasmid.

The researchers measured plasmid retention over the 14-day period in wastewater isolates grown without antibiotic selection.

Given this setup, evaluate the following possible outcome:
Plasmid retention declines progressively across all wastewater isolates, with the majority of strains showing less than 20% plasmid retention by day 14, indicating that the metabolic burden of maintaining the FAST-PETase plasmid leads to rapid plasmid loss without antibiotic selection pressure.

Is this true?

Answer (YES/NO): YES